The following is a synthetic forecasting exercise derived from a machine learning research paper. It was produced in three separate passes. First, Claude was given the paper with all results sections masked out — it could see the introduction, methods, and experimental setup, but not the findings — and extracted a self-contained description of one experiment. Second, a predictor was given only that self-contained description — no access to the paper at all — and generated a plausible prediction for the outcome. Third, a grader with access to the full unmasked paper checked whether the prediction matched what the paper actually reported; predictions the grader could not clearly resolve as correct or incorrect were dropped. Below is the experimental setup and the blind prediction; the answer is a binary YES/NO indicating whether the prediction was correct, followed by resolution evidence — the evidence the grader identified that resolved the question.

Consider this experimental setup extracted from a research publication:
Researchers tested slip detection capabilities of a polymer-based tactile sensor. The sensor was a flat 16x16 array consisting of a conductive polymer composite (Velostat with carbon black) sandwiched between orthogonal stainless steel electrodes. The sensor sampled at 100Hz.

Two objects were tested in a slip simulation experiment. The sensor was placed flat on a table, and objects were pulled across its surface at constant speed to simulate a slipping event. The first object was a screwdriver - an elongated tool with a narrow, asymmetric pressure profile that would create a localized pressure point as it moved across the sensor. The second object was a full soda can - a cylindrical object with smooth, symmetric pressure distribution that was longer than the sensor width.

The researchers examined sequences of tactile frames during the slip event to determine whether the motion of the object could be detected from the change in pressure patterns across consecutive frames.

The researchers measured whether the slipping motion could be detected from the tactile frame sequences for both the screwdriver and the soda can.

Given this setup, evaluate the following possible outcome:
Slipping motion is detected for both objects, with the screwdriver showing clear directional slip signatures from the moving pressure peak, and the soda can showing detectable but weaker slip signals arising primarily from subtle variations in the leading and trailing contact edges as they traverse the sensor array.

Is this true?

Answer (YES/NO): NO